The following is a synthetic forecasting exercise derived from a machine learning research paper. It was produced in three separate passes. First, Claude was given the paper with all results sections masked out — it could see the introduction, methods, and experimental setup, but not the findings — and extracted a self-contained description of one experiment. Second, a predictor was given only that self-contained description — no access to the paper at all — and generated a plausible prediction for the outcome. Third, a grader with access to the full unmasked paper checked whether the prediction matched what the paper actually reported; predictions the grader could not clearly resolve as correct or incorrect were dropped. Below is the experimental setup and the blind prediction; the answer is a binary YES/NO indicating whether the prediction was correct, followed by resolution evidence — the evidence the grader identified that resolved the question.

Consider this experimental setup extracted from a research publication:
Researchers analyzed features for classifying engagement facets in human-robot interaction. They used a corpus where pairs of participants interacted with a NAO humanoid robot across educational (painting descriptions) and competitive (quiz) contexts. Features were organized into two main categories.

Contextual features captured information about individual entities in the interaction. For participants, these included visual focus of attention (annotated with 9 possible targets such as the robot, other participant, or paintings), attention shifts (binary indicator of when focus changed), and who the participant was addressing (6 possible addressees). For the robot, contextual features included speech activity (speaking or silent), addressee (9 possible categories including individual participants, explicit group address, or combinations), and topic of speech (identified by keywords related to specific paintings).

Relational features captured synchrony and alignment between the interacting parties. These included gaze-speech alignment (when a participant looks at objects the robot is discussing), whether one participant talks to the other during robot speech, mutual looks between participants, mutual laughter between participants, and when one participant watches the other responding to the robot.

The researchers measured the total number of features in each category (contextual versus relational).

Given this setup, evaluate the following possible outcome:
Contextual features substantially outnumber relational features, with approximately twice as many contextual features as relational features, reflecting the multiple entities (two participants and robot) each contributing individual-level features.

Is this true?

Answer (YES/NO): NO